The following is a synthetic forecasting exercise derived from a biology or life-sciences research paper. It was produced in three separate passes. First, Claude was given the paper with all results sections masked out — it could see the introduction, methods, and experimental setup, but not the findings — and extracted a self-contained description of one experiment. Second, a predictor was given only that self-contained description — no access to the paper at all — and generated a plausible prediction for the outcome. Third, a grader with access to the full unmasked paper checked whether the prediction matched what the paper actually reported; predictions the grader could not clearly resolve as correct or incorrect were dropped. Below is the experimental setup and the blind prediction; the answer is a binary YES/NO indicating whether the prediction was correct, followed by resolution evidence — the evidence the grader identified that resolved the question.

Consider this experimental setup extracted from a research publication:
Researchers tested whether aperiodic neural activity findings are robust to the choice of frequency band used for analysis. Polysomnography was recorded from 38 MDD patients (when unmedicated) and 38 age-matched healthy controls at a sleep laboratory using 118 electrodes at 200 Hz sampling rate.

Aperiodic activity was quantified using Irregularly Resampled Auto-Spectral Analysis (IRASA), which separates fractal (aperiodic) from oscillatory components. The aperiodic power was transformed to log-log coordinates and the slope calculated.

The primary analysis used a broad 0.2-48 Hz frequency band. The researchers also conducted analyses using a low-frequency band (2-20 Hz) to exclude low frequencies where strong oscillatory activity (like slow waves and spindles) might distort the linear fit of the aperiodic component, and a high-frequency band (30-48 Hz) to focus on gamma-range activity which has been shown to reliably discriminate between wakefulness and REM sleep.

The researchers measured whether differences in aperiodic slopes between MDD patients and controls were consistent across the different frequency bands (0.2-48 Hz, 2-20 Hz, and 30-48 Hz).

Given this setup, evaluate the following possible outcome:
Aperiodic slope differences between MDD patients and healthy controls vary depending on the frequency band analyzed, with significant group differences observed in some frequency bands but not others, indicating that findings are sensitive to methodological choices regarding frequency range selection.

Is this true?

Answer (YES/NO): NO